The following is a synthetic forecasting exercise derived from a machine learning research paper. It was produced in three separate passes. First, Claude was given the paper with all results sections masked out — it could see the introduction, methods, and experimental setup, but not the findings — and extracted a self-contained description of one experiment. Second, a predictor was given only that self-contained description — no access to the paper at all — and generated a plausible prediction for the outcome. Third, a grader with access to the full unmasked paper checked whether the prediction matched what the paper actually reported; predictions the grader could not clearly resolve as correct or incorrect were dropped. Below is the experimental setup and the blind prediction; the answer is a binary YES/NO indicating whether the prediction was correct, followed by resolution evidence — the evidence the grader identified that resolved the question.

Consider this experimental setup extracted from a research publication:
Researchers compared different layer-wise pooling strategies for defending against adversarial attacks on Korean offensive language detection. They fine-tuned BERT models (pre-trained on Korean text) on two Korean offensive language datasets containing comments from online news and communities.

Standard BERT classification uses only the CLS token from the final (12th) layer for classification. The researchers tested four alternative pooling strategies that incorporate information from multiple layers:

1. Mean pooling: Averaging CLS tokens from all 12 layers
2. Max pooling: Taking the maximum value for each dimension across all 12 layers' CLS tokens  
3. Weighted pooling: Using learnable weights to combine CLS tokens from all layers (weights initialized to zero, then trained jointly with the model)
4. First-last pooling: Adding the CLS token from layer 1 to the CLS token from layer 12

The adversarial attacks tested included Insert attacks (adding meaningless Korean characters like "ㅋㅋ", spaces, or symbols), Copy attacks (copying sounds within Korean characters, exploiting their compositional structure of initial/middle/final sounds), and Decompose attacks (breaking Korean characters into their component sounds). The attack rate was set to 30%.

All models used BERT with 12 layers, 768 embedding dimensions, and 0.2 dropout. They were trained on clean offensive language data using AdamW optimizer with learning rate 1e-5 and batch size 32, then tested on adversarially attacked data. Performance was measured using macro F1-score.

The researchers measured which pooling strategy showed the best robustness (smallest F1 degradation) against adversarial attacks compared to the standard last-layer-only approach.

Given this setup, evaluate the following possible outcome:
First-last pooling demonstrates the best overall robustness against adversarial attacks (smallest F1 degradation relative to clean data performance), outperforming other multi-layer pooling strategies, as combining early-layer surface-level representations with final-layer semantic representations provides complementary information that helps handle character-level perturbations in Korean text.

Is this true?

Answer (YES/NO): YES